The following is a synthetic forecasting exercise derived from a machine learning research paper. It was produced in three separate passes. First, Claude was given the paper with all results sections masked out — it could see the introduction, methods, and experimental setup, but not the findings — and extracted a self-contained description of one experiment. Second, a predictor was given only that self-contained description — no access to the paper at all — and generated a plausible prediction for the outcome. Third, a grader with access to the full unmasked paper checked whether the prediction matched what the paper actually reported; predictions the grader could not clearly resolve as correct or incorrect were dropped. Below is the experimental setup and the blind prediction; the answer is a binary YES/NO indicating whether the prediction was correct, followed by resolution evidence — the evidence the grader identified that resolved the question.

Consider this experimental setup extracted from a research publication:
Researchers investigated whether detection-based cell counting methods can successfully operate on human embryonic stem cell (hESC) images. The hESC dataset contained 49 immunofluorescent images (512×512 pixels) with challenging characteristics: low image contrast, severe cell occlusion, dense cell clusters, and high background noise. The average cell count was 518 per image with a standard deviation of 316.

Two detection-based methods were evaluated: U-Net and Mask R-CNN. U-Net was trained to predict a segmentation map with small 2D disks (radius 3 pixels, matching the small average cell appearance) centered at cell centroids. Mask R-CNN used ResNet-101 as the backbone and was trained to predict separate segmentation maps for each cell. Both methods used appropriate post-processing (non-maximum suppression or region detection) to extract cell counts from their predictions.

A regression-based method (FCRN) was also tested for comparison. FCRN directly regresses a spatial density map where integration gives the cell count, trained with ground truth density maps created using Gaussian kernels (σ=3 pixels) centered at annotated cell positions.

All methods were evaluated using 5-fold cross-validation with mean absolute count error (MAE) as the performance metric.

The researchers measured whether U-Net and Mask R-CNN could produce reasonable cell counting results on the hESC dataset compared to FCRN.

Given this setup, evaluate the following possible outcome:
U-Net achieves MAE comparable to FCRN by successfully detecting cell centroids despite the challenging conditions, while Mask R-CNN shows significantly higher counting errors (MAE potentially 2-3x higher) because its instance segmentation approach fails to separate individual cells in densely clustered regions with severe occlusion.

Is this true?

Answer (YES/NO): NO